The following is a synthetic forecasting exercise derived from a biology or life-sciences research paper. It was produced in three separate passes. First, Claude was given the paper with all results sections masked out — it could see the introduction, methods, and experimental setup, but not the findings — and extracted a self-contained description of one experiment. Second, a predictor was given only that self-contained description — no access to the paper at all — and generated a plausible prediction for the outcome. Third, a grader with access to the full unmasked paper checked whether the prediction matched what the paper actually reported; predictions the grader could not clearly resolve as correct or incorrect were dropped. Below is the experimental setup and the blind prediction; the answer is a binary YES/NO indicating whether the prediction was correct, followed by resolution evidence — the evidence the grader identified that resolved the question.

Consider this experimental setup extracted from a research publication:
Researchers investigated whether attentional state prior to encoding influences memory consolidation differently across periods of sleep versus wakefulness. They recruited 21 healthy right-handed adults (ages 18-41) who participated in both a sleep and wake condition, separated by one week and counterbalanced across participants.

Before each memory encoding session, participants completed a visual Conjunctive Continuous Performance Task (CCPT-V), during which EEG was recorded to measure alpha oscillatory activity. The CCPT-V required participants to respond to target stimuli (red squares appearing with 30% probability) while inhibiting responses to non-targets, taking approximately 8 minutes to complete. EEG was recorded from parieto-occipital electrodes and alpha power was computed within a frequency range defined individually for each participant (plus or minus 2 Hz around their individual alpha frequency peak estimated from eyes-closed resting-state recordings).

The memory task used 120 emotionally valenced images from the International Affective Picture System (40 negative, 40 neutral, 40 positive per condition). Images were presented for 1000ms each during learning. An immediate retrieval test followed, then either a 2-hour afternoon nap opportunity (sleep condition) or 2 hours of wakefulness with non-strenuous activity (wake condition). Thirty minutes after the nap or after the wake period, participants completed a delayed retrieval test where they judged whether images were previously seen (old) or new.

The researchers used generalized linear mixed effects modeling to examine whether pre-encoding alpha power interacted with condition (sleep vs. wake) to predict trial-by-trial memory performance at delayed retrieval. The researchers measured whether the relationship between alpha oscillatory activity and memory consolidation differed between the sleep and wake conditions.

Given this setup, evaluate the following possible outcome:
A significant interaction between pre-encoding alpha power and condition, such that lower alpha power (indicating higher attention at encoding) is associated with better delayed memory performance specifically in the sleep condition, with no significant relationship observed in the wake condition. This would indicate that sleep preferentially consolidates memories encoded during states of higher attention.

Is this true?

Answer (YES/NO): NO